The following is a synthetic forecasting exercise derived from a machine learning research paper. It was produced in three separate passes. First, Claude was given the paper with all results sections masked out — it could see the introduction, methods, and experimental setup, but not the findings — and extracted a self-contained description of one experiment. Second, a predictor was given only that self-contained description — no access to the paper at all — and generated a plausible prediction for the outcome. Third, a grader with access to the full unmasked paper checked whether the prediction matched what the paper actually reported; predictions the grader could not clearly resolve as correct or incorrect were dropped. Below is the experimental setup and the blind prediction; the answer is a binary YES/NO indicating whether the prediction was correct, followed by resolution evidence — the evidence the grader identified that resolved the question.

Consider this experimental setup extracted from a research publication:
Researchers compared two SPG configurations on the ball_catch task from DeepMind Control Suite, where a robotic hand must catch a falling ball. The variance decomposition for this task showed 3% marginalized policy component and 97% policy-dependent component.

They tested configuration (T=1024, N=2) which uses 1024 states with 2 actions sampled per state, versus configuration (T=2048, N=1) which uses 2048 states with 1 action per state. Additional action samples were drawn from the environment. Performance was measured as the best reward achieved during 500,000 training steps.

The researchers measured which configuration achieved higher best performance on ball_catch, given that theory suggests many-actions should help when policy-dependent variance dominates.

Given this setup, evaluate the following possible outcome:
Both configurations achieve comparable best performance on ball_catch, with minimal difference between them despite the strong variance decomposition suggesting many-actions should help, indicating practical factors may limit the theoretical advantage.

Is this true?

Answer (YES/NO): YES